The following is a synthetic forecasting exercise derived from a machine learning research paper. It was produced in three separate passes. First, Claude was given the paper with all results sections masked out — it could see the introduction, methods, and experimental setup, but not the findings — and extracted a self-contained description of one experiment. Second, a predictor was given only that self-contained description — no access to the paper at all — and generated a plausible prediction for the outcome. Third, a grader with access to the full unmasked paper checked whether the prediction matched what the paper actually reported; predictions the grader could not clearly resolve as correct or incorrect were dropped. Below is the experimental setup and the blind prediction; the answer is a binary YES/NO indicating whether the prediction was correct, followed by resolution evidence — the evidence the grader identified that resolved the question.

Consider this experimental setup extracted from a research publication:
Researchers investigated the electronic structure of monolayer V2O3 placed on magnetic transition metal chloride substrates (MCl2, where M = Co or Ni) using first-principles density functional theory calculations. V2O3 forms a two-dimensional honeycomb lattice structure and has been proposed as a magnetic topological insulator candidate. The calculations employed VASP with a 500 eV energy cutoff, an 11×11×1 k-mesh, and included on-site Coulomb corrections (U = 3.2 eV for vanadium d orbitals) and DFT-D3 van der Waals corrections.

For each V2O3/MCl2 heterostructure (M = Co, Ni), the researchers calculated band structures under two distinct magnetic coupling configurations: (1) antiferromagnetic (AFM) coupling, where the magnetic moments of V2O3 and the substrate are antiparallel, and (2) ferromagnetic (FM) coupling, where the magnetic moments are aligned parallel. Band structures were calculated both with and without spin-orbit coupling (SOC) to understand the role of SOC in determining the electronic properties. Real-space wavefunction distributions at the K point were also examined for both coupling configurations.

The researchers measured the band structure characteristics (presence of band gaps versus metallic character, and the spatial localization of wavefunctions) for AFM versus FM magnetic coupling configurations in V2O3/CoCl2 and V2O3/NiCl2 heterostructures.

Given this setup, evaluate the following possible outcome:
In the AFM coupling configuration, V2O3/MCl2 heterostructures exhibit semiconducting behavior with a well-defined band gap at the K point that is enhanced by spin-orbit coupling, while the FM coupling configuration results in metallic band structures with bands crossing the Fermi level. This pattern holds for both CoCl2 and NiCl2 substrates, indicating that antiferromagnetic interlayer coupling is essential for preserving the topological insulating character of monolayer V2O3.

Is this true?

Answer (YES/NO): NO